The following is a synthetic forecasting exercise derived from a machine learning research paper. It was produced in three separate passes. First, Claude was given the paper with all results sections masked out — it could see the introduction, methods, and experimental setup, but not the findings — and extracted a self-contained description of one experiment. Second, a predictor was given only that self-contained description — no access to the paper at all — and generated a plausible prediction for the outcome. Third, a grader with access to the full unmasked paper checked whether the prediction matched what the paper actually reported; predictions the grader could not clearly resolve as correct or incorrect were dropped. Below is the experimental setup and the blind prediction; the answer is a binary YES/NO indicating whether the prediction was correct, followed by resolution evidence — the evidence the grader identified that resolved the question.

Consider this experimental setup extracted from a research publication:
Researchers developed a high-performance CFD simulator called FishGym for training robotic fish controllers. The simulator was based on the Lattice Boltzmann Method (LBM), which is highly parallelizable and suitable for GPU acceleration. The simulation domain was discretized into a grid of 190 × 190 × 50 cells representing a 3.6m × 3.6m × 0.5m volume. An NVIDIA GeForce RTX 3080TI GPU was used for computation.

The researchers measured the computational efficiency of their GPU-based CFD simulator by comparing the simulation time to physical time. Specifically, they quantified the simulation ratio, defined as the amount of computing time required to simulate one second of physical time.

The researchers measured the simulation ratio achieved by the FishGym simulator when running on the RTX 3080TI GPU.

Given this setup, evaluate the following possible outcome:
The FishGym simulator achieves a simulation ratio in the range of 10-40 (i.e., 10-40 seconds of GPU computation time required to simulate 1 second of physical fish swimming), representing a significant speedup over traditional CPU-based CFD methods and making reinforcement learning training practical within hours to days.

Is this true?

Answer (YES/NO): NO